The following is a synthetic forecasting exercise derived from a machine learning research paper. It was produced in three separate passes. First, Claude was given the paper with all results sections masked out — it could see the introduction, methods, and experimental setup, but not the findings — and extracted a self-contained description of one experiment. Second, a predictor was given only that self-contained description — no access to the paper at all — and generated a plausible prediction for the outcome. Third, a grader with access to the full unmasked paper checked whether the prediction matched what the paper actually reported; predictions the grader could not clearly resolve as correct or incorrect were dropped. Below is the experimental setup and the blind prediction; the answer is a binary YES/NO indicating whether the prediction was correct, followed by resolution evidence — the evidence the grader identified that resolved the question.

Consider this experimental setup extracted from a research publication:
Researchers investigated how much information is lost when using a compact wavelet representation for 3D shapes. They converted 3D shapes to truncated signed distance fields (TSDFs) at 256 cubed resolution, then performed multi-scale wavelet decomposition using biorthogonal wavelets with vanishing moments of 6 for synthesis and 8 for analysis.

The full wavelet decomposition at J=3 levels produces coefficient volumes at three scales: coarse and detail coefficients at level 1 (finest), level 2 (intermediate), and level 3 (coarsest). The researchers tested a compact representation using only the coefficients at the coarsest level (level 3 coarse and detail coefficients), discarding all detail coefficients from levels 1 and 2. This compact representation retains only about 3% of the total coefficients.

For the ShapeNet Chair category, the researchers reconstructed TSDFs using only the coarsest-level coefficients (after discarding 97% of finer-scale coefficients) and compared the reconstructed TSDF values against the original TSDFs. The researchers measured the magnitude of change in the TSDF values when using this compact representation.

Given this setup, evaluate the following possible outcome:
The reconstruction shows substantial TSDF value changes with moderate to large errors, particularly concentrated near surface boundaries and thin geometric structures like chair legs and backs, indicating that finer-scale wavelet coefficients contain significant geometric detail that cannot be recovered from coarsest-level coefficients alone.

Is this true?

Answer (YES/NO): NO